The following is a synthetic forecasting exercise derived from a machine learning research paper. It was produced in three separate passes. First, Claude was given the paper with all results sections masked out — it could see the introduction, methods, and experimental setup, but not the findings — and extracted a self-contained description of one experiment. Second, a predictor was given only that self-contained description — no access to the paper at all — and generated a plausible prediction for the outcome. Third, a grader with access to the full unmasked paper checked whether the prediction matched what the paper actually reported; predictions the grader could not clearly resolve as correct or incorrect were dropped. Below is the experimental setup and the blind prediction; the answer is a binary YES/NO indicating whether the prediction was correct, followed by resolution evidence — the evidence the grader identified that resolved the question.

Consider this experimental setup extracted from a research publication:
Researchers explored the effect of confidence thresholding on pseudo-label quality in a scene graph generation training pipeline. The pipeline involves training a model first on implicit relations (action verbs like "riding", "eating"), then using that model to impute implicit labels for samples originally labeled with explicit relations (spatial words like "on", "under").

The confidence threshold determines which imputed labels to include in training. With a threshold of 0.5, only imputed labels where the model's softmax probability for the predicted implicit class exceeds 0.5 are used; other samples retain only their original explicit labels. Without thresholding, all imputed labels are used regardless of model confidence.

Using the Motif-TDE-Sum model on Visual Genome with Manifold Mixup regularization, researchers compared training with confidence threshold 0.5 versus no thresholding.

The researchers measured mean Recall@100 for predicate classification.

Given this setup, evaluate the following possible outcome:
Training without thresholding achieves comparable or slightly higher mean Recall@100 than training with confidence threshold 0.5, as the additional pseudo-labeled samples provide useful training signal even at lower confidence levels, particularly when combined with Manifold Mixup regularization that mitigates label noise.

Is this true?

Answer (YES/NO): YES